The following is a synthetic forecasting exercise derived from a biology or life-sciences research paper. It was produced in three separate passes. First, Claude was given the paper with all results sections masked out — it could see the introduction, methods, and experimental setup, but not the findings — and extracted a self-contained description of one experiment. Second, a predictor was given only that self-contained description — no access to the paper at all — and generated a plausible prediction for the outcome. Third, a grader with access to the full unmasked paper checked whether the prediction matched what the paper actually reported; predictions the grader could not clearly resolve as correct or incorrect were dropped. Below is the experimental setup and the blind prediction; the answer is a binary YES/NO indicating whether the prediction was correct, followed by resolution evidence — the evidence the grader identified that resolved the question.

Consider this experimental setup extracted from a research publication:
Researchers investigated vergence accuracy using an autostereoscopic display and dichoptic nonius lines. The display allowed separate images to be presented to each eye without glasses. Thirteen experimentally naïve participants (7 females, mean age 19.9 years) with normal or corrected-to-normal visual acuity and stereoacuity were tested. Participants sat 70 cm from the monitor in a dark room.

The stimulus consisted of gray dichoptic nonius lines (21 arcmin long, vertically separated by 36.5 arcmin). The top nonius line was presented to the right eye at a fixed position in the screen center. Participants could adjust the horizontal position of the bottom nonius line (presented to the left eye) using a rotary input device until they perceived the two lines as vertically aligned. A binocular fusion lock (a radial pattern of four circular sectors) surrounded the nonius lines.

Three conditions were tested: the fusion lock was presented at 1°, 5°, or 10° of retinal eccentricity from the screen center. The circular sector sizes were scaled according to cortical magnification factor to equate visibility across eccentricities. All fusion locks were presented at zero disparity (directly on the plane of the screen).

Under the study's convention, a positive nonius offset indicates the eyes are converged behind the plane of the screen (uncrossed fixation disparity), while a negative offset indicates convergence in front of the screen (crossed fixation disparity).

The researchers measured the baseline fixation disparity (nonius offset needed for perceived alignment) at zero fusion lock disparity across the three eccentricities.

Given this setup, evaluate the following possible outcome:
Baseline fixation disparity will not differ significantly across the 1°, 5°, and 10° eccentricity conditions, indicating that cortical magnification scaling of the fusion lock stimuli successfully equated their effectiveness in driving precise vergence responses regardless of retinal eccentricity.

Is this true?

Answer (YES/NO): NO